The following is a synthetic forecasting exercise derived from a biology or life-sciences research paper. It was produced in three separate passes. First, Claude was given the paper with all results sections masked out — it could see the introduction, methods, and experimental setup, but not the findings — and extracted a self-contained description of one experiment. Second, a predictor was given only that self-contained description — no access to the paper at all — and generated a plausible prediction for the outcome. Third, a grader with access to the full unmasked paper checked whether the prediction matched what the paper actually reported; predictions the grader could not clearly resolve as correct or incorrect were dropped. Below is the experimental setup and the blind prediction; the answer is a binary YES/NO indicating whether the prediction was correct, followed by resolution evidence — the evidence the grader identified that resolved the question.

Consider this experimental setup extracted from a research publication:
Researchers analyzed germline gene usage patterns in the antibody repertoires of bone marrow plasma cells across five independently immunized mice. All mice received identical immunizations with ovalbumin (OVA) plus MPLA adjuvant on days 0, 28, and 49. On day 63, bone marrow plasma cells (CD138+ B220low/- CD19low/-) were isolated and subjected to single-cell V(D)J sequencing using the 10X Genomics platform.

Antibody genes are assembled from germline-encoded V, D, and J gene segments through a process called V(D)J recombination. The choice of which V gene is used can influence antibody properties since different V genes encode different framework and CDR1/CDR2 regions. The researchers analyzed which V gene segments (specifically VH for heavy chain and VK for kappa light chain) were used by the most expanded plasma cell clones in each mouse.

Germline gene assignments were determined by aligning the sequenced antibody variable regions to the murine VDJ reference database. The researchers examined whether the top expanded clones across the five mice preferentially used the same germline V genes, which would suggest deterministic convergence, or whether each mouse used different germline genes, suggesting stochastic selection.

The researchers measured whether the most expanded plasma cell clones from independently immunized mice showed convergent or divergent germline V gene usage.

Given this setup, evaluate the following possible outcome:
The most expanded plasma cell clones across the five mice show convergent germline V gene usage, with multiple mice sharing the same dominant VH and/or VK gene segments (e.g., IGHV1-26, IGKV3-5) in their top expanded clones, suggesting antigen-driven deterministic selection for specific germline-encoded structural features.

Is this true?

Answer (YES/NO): NO